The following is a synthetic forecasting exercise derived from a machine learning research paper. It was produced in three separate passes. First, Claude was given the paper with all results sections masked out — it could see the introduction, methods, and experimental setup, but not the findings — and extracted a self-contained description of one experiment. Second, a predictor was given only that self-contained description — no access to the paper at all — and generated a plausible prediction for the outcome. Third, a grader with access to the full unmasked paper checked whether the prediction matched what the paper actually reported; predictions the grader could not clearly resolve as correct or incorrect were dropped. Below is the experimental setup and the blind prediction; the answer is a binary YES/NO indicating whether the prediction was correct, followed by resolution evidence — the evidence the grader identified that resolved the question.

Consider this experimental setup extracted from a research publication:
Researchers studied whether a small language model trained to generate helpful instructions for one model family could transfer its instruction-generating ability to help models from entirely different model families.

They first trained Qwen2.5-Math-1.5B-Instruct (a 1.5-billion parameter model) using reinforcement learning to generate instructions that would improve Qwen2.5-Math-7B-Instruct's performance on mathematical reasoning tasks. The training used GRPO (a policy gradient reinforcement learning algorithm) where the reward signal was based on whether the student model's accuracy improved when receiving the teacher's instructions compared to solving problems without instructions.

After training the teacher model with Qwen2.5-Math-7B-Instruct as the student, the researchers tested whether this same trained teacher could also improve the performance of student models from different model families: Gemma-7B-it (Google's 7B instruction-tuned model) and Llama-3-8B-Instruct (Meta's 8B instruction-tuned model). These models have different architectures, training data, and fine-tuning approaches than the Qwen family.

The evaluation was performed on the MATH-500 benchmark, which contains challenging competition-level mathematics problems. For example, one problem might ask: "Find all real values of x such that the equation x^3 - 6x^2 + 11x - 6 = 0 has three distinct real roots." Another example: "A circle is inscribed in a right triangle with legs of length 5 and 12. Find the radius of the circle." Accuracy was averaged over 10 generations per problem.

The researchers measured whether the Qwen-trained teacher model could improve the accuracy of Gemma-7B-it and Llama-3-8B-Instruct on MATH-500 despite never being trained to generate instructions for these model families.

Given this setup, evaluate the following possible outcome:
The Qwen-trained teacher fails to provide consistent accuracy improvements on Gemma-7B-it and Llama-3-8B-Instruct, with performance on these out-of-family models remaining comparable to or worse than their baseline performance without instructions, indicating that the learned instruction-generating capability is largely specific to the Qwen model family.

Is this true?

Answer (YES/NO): NO